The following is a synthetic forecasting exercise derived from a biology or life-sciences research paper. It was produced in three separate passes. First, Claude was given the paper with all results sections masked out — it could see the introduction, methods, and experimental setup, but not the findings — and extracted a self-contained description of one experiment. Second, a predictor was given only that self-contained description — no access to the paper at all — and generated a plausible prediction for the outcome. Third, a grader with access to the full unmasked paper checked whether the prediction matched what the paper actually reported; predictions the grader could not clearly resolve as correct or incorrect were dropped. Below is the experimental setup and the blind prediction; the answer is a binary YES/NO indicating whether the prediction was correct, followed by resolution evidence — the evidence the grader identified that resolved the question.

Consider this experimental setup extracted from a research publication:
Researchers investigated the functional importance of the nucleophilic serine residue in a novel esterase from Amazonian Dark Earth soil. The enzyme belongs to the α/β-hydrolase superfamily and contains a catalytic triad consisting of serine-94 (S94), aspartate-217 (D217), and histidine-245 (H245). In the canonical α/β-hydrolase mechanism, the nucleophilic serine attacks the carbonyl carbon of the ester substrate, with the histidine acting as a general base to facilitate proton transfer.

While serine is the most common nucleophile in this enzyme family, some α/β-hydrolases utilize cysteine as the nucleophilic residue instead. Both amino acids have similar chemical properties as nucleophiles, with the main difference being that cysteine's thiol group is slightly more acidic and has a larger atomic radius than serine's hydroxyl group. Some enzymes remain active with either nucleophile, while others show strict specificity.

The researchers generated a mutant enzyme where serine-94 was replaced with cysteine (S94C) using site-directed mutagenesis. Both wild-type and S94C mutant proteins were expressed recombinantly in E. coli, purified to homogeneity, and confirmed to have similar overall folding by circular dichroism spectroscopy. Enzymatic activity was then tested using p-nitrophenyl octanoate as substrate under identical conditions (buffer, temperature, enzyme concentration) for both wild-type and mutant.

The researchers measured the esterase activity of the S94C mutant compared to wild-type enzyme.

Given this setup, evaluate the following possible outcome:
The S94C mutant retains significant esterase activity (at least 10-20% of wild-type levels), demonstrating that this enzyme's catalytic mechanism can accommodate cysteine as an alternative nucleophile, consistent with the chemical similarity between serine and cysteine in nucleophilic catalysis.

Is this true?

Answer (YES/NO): NO